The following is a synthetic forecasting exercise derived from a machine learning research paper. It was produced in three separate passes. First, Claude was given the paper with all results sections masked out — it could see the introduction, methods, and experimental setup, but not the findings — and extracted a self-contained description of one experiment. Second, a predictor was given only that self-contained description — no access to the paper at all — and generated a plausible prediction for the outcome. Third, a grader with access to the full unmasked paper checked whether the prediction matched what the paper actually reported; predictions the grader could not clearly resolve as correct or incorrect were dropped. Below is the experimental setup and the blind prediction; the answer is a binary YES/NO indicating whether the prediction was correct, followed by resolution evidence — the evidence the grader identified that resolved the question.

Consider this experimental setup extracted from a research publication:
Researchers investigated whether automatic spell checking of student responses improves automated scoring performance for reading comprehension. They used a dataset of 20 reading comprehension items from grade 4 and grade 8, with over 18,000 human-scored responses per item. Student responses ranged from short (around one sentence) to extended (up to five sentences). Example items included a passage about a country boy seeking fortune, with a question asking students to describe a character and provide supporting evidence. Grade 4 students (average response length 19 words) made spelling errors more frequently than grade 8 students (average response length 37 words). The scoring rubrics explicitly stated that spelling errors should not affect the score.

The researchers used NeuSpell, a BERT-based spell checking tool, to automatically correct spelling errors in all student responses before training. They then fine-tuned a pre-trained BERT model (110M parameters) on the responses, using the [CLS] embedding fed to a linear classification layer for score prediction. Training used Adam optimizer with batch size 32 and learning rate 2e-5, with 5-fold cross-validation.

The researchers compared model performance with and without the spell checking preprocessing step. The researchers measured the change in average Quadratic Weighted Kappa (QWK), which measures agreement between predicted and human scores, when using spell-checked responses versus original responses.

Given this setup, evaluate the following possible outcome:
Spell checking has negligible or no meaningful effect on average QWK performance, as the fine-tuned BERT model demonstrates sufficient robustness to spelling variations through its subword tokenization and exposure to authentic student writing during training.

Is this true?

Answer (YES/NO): NO